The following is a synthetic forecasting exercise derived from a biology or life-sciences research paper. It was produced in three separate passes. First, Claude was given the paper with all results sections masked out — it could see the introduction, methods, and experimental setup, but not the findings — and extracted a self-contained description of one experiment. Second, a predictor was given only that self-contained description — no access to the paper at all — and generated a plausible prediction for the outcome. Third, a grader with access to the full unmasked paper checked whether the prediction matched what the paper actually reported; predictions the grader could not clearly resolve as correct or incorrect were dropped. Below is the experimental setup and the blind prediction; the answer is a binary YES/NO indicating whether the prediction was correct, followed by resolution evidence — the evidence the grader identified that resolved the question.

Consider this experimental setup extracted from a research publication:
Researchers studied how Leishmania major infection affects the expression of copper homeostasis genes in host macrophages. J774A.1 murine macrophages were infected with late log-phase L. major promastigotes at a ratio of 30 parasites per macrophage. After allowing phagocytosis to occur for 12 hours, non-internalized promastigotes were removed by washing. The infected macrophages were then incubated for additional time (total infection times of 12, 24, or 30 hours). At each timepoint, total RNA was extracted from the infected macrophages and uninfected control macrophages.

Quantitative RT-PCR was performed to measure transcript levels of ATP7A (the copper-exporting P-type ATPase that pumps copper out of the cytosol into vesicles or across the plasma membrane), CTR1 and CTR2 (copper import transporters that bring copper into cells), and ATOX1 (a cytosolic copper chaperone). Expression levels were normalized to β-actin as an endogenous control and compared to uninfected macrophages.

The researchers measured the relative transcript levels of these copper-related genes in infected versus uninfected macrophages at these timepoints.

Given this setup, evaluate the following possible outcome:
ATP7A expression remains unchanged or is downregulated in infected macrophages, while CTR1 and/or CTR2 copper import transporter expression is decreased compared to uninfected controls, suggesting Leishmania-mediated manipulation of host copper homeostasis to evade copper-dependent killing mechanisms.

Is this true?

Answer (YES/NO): NO